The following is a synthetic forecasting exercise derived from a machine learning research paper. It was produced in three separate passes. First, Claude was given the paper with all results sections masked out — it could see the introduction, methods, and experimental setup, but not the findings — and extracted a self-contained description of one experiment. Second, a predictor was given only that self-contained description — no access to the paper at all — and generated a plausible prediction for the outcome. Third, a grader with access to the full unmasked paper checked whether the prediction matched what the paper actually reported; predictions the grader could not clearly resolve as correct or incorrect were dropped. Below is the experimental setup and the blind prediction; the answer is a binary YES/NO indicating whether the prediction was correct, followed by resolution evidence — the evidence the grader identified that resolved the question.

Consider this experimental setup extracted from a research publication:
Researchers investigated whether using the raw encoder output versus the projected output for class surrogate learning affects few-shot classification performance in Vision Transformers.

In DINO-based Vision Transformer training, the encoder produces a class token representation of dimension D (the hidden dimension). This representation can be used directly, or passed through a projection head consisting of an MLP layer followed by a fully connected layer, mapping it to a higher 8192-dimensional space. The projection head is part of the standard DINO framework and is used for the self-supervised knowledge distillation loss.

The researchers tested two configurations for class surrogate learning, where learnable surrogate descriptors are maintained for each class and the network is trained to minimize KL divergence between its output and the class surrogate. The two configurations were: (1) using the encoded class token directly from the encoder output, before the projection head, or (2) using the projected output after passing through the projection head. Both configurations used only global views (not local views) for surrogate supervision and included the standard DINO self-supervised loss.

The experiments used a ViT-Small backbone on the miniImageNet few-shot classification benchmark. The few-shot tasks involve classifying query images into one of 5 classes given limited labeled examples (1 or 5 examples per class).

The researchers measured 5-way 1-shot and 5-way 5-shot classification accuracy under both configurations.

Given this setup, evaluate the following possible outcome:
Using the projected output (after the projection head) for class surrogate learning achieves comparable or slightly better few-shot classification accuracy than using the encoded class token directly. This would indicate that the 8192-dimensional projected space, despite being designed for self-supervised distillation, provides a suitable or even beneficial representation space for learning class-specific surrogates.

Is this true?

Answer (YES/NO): NO